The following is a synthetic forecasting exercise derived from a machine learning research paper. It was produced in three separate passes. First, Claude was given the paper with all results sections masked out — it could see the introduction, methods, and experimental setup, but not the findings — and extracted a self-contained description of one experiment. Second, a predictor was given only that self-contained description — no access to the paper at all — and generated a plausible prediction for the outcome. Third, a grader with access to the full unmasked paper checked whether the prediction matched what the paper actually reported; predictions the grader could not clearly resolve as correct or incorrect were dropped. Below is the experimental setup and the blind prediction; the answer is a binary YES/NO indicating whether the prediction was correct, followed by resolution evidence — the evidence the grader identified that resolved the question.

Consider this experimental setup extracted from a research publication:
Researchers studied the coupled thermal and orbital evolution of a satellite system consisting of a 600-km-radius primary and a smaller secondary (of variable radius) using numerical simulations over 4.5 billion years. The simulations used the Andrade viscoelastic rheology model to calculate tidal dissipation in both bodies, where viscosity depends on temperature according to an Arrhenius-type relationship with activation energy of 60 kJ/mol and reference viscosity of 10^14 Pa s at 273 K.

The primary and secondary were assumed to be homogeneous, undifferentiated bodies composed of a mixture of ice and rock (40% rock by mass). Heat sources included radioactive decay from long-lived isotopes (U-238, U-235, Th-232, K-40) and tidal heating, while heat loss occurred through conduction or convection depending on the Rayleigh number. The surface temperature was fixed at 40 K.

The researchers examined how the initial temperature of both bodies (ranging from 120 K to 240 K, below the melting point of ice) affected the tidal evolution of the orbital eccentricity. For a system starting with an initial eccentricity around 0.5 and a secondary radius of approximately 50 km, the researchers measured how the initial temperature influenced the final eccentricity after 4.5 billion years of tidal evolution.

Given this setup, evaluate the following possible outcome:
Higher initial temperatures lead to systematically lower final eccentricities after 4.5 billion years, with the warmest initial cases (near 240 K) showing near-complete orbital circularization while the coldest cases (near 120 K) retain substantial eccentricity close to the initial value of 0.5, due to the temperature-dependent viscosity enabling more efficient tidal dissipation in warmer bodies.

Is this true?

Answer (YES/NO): NO